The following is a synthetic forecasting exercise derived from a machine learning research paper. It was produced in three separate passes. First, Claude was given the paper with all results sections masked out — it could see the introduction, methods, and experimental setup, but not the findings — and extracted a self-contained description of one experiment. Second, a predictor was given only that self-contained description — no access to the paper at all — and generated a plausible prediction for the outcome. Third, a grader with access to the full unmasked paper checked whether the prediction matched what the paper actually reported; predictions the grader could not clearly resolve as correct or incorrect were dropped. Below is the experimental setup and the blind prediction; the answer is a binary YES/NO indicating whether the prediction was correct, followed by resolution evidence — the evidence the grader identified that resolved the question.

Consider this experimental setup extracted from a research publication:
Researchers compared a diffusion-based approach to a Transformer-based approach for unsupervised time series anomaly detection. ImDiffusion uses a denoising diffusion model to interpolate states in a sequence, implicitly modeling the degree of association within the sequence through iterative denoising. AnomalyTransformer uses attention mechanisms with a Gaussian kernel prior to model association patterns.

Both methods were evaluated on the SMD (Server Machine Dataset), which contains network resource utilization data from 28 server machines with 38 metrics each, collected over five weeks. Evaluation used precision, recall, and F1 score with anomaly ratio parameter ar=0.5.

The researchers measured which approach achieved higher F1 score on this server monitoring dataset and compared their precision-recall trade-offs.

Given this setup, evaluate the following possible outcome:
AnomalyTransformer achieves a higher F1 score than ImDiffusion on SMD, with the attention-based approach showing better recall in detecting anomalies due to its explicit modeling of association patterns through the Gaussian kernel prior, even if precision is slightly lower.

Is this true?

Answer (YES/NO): NO